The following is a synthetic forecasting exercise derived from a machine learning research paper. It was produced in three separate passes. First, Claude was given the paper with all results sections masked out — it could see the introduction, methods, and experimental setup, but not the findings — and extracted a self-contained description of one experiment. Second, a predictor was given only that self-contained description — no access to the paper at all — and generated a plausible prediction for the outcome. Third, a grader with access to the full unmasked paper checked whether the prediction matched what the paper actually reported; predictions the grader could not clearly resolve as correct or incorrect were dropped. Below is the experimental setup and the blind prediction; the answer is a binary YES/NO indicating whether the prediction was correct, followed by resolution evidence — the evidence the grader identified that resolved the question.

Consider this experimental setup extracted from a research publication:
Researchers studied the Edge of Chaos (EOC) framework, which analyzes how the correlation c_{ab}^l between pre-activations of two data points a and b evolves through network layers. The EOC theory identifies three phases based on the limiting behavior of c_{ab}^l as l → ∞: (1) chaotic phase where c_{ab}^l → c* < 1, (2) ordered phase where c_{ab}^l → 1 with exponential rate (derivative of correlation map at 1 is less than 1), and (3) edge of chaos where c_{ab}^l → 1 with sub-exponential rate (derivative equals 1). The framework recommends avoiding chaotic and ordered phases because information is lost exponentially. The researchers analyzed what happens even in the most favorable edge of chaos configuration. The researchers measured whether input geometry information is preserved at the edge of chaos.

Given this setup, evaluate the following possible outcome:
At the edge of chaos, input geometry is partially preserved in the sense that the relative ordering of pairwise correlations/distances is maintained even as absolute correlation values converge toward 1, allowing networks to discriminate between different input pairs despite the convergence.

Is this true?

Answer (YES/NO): NO